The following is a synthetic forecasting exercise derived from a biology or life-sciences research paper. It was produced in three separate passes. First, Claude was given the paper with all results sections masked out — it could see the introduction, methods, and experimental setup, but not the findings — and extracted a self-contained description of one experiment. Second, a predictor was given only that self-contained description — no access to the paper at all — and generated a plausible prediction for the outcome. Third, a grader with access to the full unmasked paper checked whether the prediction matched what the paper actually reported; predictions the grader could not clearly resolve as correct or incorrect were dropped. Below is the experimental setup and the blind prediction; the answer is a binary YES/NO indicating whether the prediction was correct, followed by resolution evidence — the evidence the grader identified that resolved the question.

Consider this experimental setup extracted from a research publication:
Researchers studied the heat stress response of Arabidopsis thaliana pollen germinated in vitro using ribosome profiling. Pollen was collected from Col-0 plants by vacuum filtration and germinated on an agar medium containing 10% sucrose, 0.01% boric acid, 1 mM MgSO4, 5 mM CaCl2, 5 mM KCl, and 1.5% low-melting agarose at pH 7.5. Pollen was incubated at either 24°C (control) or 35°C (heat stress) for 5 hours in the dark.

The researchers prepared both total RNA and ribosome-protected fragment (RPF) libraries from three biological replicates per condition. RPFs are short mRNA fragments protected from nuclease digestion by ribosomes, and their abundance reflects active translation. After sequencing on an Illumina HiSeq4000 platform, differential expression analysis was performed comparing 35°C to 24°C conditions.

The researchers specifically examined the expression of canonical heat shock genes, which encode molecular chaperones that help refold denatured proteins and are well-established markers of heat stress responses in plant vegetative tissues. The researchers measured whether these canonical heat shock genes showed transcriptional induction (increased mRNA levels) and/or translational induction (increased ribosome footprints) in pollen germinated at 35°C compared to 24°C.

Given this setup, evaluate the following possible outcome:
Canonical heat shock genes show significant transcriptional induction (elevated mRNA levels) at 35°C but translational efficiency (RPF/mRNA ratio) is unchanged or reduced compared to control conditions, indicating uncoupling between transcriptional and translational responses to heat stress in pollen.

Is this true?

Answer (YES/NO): NO